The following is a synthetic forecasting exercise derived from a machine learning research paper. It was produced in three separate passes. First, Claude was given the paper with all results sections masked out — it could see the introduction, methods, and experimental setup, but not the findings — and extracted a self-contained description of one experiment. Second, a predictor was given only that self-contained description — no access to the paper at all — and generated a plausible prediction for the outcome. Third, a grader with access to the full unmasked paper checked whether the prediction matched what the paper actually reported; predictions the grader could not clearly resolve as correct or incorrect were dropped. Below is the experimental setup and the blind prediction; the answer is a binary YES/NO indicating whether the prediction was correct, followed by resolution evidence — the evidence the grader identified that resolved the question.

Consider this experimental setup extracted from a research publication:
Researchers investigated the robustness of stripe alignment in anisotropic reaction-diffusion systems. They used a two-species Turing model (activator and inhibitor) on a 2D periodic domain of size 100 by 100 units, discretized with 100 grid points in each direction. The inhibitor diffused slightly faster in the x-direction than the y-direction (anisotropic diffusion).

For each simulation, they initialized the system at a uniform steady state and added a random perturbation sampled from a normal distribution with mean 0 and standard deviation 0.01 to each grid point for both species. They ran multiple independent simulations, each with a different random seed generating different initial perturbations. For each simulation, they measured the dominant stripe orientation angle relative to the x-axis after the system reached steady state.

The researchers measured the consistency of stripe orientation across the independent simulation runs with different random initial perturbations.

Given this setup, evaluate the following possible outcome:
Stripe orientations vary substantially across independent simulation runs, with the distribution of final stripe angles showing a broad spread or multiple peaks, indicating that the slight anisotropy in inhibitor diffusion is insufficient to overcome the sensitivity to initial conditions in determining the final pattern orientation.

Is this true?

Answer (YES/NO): NO